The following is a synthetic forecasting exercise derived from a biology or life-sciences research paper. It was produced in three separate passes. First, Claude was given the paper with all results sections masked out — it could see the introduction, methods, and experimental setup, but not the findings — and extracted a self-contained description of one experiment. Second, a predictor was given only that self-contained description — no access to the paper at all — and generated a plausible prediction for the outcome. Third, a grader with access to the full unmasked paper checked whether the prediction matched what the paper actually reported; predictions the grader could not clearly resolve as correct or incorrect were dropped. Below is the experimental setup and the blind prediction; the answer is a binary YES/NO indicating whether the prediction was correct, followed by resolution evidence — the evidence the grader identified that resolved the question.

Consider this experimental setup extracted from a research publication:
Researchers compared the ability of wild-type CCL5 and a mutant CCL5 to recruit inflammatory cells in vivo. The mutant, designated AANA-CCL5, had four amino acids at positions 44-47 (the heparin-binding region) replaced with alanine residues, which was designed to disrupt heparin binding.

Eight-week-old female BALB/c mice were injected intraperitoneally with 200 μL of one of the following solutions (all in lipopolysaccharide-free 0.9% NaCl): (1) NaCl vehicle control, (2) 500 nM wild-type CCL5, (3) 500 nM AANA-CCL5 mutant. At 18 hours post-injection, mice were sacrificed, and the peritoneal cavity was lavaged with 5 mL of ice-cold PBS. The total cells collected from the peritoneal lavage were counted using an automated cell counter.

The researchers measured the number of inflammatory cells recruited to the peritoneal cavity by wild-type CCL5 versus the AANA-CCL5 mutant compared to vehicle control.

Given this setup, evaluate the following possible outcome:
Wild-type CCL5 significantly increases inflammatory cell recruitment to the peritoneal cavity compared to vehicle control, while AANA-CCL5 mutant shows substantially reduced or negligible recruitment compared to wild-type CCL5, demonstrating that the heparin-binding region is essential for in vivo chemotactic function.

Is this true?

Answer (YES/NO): YES